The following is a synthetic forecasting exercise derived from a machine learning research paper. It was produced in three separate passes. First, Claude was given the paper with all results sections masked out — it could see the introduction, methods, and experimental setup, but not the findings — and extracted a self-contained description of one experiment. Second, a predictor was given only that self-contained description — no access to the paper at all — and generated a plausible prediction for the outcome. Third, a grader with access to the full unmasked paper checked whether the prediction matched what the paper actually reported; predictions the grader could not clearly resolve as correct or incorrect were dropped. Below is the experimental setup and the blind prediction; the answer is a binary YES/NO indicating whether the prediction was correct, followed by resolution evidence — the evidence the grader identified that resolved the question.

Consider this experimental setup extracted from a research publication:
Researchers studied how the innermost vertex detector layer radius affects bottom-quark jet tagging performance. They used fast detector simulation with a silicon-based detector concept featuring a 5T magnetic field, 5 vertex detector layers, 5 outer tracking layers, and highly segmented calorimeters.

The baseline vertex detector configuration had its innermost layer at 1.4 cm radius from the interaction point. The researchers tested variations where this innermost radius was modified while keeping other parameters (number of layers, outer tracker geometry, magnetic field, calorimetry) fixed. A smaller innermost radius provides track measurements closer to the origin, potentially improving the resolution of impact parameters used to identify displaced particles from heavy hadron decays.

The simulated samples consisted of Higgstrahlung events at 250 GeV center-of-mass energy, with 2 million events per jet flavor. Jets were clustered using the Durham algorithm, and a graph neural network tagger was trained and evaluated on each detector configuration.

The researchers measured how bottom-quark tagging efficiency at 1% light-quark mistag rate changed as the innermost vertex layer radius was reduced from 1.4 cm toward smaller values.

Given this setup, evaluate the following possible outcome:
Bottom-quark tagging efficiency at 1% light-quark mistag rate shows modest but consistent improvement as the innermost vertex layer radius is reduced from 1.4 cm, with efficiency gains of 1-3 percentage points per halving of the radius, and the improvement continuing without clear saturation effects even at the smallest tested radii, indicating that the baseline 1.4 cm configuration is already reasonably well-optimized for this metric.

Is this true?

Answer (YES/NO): NO